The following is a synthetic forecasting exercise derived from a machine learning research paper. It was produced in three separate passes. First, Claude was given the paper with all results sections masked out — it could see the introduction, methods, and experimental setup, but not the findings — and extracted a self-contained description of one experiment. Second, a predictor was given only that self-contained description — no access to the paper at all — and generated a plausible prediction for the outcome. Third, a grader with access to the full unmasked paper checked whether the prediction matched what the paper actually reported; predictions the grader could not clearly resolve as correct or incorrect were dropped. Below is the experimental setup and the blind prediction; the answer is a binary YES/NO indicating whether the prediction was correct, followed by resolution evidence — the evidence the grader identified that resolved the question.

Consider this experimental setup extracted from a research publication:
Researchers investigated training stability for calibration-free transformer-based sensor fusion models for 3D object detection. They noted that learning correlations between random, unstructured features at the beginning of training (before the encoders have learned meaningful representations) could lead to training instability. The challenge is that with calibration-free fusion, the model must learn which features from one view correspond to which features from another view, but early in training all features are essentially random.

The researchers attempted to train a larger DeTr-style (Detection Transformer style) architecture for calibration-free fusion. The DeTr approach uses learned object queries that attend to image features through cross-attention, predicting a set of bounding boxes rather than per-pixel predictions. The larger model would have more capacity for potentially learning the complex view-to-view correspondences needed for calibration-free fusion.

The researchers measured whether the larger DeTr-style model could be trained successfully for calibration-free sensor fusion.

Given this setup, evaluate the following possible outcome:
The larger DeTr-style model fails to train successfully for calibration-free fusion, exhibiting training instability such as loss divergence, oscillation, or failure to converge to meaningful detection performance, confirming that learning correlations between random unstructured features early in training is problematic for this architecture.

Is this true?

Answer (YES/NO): YES